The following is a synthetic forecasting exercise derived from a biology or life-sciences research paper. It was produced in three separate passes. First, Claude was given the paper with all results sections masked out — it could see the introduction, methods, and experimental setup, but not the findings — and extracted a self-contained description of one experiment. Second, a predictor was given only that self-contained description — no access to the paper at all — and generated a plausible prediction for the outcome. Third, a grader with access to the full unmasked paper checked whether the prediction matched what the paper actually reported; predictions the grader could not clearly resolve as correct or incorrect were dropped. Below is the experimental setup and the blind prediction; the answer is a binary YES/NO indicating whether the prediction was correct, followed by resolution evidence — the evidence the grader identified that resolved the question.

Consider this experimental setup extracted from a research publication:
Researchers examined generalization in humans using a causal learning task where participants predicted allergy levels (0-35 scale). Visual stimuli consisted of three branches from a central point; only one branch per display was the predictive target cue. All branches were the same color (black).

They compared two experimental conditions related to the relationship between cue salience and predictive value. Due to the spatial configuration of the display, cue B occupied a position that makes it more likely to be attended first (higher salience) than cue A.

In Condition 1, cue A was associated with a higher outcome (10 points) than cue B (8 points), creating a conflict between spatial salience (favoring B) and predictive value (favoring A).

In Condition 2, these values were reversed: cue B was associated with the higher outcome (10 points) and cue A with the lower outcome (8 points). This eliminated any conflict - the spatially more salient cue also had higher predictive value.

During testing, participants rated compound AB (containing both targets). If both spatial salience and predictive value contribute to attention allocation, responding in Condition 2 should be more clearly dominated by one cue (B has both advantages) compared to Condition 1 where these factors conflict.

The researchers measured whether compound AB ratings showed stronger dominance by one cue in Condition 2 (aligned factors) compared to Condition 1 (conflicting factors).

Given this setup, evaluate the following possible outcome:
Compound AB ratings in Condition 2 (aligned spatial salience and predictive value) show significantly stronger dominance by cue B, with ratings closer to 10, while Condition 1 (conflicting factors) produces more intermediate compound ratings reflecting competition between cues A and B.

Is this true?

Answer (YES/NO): NO